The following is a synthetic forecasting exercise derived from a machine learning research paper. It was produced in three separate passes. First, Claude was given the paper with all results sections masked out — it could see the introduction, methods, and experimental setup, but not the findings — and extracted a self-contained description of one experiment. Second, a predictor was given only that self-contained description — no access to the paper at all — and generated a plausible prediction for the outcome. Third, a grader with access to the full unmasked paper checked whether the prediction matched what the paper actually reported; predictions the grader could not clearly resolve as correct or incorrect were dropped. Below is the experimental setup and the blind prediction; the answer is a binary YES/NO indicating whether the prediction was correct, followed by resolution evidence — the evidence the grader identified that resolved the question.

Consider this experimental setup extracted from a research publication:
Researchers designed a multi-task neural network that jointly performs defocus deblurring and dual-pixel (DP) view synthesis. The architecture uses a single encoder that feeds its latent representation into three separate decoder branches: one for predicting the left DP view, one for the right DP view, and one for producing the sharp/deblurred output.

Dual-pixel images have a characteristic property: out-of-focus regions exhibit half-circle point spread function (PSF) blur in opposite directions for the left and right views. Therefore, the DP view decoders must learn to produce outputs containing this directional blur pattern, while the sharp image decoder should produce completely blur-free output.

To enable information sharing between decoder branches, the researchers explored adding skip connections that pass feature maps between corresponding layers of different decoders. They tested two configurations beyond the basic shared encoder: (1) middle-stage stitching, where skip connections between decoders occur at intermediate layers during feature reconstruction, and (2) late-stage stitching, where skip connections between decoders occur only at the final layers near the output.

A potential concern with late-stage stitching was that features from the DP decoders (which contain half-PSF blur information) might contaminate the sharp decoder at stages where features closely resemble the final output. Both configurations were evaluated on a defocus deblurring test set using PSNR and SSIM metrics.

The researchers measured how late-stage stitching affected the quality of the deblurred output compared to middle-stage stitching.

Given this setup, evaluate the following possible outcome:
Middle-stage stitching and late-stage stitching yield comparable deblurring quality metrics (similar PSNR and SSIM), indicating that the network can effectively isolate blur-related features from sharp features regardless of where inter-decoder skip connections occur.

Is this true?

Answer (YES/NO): NO